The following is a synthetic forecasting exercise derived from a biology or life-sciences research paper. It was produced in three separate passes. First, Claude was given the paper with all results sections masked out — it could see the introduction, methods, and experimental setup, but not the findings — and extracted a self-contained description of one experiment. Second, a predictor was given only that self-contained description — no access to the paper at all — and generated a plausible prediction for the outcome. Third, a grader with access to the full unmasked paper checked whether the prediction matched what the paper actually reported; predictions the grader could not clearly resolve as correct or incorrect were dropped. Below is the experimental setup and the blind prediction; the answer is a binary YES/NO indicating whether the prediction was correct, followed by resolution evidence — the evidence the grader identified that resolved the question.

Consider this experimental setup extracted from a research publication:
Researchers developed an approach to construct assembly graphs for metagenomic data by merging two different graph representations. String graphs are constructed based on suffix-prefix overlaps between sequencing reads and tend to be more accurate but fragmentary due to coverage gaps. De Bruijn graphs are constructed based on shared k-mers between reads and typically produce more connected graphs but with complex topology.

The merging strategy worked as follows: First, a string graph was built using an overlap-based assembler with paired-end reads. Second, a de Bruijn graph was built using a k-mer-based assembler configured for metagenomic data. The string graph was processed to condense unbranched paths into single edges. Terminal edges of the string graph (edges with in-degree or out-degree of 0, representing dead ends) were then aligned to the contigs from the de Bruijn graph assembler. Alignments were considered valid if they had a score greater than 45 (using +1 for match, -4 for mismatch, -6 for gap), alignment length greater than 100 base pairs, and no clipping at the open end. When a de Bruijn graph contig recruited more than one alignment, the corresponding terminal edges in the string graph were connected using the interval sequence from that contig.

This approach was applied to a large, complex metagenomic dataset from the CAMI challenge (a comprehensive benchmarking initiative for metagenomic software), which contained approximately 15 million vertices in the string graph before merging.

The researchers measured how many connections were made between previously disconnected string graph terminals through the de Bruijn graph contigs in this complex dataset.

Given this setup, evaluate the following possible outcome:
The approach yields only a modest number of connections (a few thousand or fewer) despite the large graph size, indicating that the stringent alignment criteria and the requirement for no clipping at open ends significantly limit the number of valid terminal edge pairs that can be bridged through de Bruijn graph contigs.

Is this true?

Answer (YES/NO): NO